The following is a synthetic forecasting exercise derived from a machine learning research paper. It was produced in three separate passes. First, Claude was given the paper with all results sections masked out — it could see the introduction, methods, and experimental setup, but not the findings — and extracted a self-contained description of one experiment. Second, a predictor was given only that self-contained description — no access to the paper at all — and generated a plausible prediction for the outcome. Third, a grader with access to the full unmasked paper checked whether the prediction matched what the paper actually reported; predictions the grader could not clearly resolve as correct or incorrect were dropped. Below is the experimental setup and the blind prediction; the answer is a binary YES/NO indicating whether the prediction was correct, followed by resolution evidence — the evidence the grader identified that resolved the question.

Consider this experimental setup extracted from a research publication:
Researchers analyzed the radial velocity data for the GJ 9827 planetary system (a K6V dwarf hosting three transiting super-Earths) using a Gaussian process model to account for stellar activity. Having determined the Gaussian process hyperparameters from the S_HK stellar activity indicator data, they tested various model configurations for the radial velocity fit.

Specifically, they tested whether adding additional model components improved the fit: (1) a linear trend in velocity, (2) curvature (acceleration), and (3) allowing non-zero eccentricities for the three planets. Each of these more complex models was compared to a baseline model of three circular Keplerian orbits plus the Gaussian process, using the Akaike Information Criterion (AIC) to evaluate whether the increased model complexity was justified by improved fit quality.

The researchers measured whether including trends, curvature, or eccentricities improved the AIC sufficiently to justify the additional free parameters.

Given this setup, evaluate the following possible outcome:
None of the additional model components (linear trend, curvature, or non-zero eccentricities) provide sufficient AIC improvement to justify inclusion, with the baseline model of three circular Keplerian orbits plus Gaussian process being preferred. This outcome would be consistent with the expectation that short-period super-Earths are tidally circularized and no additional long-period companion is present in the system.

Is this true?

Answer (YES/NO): YES